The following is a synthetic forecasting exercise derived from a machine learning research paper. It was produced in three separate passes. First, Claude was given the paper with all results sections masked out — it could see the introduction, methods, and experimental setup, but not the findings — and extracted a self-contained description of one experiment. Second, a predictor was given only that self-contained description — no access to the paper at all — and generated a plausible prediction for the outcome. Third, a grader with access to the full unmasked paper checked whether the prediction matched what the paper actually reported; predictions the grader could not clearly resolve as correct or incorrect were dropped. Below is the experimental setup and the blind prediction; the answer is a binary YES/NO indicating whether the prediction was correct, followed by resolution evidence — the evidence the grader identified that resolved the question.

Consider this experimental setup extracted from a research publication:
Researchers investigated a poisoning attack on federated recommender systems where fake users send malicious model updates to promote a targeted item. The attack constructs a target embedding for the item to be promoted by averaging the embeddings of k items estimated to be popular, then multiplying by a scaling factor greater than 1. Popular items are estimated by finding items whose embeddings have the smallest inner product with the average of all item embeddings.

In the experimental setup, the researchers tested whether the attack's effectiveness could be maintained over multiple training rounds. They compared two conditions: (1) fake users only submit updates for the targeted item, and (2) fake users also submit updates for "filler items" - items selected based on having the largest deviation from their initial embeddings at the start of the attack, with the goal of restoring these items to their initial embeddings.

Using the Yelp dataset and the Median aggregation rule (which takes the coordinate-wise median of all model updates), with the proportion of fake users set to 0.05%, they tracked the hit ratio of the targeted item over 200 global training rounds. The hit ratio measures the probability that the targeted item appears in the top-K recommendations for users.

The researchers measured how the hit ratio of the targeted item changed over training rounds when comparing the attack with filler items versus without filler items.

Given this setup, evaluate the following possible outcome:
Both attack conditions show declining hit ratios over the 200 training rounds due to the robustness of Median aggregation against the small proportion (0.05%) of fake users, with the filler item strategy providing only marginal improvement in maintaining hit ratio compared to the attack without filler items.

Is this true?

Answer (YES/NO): NO